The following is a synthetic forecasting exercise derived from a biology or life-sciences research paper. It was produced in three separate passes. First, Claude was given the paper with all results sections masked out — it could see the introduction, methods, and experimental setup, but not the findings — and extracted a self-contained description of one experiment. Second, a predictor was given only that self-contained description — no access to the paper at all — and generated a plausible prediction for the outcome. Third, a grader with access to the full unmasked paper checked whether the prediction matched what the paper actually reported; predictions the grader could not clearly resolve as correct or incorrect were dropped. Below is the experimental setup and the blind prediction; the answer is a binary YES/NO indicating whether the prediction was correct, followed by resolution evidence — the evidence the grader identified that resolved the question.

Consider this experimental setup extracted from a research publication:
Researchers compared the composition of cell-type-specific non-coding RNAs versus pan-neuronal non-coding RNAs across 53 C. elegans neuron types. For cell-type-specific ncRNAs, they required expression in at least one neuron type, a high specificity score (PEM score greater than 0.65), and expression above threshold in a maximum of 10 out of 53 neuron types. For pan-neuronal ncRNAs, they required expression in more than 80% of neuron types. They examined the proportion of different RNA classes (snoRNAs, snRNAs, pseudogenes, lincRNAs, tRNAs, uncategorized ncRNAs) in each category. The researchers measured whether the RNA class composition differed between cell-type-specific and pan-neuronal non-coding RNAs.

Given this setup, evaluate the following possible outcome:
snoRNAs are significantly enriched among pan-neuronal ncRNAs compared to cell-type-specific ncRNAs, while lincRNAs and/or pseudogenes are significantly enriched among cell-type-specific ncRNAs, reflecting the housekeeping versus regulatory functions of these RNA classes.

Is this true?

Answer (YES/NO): YES